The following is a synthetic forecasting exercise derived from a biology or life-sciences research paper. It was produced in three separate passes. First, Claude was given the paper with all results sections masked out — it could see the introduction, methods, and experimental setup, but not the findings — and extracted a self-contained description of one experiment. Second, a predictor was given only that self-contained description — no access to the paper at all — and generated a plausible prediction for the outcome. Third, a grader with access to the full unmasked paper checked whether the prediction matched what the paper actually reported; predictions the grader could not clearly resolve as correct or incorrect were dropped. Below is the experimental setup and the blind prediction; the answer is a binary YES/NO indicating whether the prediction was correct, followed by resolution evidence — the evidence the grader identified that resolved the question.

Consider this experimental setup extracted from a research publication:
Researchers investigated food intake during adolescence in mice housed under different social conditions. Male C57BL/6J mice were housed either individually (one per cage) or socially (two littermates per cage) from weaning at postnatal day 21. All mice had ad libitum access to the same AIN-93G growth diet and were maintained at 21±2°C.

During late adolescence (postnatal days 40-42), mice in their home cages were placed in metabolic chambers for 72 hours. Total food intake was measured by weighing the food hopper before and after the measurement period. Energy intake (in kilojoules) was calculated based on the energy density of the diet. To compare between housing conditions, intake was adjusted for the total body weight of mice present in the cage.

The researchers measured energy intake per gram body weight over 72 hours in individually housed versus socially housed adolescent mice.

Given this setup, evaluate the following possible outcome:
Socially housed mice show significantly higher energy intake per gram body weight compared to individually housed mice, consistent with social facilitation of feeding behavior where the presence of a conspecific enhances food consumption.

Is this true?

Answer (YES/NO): NO